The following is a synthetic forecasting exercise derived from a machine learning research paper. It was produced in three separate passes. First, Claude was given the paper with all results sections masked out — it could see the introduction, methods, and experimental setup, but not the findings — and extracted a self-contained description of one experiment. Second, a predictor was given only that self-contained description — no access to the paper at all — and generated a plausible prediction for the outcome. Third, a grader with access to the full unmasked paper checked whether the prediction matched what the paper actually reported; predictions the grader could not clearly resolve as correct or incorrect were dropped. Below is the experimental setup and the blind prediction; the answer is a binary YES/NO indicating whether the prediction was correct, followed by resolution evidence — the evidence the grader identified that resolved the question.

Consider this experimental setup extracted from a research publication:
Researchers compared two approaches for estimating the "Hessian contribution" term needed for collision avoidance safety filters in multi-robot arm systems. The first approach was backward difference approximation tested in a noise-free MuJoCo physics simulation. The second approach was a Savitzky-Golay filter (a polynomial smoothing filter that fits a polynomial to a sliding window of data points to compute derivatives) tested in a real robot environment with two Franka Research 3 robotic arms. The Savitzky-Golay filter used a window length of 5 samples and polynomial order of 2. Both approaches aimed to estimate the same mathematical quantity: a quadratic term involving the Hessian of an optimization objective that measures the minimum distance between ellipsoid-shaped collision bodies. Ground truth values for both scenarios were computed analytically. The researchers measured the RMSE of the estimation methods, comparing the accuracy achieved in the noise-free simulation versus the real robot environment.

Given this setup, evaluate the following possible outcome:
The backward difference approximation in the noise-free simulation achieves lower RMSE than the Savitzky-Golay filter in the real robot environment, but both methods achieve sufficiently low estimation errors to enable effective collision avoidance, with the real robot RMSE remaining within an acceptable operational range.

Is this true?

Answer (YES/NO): YES